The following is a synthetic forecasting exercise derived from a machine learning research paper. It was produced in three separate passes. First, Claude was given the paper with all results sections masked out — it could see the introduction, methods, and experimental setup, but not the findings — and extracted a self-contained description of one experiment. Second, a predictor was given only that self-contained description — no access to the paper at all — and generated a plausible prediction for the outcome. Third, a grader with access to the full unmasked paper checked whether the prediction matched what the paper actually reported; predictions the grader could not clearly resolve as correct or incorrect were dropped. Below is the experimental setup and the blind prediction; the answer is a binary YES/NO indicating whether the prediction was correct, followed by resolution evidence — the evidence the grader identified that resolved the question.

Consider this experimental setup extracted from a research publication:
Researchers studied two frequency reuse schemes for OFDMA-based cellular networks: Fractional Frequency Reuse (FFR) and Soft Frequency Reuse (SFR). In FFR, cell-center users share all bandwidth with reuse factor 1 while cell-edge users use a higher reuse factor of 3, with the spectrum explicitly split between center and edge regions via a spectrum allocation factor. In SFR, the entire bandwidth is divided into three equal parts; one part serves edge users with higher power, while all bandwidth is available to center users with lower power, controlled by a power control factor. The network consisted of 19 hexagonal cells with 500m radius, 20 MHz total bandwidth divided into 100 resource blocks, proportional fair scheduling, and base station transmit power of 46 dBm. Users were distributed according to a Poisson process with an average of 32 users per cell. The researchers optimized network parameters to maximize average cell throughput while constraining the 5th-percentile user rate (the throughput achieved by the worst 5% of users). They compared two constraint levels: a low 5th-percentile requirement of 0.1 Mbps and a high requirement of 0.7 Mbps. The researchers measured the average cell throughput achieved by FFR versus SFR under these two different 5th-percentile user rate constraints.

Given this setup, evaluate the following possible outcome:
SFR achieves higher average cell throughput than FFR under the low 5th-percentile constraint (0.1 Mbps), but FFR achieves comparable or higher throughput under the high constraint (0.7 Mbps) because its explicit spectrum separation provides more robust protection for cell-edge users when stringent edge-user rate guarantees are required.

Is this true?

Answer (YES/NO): NO